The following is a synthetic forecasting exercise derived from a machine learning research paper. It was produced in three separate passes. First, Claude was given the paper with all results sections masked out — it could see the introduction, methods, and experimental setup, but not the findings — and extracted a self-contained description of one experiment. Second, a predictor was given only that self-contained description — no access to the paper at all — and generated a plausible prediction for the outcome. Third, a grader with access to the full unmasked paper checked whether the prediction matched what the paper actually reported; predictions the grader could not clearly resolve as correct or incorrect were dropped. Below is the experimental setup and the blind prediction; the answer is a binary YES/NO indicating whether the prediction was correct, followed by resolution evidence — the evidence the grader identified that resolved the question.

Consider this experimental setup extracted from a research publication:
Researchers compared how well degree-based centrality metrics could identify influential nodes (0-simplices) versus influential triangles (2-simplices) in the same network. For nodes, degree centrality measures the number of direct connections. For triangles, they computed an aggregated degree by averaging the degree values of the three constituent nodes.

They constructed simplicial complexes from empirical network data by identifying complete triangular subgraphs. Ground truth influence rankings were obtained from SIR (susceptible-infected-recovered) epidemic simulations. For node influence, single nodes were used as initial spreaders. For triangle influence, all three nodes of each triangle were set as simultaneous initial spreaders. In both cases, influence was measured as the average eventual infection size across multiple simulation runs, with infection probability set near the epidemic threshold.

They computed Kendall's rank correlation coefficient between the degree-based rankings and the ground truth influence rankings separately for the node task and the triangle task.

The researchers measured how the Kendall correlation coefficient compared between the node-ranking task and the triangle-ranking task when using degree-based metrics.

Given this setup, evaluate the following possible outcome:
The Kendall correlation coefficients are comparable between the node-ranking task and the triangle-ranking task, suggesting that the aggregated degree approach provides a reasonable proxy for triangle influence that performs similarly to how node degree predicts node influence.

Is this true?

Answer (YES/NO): NO